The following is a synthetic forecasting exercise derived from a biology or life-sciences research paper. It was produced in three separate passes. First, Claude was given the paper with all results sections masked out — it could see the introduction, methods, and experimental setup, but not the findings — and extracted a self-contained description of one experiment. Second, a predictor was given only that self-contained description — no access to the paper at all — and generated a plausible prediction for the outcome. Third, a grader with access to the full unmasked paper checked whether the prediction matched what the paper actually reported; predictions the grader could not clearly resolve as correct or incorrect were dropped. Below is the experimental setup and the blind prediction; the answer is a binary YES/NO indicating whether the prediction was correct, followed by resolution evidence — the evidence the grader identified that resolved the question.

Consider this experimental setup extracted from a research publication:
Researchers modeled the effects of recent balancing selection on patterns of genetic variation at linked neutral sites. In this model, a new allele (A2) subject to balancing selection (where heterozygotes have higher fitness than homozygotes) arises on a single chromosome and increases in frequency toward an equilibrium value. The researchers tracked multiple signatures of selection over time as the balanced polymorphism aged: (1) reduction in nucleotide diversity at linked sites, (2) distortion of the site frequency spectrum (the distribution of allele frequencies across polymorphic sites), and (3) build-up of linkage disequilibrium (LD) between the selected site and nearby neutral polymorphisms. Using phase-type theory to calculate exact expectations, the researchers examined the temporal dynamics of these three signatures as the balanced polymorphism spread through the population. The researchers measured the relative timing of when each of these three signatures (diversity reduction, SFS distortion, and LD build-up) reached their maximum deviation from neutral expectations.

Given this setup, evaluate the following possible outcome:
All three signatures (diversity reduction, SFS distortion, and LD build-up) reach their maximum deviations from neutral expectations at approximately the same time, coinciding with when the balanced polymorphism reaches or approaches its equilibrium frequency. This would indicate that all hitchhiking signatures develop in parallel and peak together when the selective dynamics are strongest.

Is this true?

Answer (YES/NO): NO